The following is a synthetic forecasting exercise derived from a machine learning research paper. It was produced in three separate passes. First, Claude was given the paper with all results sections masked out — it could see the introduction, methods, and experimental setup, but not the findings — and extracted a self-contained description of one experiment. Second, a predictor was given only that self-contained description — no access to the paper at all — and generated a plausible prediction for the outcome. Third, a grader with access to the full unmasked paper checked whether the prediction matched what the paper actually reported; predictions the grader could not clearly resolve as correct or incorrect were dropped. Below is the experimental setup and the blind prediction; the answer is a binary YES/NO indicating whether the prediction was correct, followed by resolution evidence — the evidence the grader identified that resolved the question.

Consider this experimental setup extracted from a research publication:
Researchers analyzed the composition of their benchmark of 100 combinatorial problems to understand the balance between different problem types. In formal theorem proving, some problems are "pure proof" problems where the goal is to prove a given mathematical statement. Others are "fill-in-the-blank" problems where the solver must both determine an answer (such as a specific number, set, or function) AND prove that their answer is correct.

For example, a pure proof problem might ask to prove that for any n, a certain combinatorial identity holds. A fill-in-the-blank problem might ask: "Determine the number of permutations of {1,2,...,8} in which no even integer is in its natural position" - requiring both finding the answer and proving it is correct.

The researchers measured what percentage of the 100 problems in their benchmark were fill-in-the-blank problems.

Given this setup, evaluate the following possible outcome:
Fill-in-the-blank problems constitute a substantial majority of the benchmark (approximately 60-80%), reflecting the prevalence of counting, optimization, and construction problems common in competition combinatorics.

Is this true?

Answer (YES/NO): NO